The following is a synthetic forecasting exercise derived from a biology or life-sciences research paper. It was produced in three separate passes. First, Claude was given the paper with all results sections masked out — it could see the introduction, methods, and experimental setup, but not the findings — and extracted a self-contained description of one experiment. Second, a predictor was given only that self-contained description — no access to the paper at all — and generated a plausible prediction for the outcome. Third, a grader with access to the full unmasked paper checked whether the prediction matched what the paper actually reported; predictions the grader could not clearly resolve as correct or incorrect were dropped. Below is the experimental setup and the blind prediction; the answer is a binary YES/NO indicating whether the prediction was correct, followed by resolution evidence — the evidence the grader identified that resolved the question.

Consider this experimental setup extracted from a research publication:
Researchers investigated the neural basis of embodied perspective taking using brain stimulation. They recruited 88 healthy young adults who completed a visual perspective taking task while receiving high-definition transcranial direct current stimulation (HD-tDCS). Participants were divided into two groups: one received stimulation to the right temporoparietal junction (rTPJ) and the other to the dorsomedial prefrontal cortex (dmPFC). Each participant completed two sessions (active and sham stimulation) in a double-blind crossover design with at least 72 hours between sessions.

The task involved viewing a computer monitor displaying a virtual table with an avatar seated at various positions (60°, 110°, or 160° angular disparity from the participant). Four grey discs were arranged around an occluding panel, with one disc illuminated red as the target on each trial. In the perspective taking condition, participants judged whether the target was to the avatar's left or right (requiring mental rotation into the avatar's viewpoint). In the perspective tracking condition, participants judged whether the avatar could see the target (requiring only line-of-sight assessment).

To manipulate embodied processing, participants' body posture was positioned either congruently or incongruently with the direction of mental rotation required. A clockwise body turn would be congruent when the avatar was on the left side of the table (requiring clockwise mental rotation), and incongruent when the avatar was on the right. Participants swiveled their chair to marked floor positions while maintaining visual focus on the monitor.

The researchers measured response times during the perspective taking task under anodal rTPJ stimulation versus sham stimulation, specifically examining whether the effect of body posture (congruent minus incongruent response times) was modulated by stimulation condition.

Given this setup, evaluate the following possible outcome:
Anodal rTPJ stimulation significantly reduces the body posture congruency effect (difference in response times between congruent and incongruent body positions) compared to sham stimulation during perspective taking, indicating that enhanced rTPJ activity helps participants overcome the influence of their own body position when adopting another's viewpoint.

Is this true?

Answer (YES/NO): NO